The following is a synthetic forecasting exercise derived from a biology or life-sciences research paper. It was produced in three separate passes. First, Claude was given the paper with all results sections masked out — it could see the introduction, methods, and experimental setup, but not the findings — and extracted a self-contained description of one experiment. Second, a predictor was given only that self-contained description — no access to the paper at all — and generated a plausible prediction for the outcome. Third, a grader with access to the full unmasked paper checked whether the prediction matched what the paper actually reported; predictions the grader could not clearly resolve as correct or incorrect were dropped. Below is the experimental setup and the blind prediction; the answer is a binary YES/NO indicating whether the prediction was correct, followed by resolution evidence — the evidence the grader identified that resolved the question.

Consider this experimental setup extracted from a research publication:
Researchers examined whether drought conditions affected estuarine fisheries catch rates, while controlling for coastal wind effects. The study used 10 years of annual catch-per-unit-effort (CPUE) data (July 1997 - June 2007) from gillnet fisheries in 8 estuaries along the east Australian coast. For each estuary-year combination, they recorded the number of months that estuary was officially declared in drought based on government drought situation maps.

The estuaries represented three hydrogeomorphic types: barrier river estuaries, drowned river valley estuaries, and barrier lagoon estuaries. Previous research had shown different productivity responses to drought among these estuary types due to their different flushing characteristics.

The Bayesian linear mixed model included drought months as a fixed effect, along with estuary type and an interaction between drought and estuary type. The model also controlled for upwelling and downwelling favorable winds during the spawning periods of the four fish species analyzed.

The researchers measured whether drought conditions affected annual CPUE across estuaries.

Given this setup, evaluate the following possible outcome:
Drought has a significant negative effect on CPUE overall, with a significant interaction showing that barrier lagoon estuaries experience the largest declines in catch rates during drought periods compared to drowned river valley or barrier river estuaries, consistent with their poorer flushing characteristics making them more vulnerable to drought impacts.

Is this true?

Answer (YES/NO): NO